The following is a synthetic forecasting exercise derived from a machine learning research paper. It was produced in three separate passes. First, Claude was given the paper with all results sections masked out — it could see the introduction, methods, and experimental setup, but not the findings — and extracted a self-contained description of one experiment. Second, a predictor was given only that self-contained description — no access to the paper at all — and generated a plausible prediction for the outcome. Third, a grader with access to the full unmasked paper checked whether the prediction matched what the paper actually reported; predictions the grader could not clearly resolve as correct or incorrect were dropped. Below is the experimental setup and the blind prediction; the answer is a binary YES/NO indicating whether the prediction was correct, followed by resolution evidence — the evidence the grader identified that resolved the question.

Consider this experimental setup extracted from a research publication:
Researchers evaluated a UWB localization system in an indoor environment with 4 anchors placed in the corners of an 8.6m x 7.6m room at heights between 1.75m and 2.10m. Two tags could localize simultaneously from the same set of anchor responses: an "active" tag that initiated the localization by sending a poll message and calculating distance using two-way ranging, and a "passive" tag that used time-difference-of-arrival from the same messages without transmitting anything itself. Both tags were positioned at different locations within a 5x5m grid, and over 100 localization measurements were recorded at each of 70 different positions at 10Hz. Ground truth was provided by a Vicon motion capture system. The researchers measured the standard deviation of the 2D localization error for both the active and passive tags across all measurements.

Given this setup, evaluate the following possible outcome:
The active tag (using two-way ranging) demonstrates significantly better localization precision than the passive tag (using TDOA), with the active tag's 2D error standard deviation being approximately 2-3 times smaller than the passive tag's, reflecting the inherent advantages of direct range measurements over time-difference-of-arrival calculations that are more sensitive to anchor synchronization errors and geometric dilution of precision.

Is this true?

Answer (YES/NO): NO